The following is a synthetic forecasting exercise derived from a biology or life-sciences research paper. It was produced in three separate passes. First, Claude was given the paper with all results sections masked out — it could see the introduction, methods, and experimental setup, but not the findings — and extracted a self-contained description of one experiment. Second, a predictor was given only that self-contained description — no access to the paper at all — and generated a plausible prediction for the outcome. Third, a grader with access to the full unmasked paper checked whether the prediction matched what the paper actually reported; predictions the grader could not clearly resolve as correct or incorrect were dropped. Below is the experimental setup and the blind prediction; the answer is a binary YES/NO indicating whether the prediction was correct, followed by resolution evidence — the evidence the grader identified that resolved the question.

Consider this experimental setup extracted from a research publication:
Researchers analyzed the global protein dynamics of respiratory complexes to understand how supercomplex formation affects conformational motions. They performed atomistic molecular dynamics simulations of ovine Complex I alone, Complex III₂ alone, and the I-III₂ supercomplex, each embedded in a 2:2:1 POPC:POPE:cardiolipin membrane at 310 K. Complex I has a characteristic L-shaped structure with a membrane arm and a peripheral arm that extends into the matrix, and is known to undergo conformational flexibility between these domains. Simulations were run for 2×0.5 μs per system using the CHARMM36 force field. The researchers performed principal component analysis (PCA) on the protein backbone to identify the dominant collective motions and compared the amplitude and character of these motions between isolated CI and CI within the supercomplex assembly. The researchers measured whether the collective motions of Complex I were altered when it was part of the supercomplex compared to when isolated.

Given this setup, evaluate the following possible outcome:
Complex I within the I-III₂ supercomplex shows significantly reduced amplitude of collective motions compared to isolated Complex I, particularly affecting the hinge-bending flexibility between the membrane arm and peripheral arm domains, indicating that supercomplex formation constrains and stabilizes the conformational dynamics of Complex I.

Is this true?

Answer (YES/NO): NO